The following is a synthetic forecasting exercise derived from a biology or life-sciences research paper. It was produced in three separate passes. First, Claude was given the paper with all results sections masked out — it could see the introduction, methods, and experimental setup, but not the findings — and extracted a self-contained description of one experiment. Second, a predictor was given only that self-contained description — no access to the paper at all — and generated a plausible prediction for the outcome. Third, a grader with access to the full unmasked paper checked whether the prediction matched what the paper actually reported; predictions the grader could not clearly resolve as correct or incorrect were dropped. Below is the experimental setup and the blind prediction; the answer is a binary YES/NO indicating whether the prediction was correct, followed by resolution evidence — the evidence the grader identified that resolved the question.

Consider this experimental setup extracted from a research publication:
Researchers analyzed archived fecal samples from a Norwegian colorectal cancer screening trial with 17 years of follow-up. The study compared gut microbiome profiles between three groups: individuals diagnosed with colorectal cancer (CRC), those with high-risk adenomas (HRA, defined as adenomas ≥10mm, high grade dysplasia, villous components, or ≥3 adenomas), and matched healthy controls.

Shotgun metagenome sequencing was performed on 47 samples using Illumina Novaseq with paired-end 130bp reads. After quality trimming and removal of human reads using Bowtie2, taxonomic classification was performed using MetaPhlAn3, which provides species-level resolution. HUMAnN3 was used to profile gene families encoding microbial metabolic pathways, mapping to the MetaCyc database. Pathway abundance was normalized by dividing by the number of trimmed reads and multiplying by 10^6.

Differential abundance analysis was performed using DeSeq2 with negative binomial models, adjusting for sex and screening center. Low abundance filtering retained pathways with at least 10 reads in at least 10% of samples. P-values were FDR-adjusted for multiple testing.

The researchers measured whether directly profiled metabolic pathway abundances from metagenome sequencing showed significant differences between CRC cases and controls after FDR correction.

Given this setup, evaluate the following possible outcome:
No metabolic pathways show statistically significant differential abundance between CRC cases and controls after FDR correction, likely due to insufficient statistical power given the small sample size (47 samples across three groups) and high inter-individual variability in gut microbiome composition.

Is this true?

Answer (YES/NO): NO